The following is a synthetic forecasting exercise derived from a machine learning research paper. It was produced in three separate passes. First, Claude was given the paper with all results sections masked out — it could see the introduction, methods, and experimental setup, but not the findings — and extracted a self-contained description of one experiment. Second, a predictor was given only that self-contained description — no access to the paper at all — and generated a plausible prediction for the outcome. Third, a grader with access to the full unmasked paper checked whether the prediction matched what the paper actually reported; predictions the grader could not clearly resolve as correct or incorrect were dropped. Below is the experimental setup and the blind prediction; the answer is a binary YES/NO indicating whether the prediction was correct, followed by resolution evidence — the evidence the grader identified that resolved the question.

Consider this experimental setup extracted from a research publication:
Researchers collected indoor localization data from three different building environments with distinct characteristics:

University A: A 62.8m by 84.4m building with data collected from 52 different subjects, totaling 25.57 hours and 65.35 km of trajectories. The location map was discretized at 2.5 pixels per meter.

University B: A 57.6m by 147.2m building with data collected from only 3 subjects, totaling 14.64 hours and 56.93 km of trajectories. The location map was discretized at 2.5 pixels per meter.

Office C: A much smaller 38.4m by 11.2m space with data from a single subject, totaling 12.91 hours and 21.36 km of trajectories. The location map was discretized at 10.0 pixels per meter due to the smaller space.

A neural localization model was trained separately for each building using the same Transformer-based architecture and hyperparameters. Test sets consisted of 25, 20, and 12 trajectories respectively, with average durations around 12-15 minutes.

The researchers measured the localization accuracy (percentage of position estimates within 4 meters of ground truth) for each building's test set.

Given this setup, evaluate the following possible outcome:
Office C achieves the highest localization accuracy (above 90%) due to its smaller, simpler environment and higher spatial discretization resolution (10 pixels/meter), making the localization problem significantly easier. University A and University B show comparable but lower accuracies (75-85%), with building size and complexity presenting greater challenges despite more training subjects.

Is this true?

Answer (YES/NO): NO